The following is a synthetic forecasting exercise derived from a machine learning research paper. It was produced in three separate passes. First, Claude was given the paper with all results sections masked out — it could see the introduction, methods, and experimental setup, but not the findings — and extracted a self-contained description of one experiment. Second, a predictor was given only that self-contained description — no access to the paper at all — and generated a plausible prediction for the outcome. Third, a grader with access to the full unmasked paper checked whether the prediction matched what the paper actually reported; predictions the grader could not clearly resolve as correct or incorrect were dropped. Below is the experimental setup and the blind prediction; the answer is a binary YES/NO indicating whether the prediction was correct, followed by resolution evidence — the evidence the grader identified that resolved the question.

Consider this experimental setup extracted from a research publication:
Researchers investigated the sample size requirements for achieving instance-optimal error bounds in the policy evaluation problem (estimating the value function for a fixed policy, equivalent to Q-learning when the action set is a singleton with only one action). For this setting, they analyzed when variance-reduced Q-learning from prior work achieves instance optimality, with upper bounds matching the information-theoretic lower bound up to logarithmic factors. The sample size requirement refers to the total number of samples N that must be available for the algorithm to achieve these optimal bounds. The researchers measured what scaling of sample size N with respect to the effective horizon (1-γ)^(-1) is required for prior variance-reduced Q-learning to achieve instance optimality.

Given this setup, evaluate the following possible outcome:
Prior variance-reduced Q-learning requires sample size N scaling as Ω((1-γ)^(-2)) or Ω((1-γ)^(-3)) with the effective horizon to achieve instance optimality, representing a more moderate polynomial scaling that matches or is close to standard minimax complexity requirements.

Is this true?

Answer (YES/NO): YES